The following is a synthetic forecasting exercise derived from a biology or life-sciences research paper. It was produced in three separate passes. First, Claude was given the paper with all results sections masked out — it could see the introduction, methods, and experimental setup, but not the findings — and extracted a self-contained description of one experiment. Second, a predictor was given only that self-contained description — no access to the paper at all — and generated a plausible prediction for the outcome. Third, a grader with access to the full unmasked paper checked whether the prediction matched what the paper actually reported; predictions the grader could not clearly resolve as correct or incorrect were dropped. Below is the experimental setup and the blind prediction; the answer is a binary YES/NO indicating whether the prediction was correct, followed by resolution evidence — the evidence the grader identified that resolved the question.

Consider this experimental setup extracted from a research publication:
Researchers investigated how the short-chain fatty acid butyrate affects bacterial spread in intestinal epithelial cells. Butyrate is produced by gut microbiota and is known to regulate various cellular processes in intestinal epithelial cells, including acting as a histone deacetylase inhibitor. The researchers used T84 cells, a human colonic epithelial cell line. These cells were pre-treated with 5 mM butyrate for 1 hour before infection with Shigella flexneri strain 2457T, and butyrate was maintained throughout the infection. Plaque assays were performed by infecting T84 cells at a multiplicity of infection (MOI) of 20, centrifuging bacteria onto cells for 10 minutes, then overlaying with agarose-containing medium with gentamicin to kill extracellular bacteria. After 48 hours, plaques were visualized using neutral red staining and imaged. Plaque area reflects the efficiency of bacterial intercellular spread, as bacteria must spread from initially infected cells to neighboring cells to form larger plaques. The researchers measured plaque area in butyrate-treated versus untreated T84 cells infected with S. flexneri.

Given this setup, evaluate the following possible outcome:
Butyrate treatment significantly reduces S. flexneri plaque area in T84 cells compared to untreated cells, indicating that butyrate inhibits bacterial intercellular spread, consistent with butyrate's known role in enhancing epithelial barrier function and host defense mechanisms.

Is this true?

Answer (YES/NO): NO